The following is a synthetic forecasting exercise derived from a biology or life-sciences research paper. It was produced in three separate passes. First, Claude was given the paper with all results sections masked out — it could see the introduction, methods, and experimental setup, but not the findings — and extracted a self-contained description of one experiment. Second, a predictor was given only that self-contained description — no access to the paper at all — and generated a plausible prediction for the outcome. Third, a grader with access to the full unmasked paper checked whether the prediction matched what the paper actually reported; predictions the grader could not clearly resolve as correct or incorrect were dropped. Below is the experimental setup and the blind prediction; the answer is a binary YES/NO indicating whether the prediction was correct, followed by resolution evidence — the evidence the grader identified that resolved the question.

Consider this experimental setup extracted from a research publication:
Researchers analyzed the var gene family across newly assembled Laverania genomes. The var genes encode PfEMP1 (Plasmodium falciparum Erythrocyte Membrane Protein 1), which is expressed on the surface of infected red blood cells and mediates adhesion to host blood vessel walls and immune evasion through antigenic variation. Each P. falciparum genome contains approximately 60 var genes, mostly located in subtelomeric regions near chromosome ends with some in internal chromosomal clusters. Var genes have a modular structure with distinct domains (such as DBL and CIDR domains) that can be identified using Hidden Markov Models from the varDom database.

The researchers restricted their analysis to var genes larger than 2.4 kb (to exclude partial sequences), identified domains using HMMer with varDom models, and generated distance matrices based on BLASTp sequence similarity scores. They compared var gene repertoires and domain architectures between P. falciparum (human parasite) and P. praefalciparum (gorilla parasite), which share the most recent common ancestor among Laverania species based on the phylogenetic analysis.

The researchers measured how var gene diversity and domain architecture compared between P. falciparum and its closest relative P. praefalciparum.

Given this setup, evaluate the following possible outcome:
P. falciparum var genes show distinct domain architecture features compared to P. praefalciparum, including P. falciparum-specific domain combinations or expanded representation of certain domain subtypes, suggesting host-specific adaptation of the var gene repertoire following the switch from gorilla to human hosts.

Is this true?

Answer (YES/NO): NO